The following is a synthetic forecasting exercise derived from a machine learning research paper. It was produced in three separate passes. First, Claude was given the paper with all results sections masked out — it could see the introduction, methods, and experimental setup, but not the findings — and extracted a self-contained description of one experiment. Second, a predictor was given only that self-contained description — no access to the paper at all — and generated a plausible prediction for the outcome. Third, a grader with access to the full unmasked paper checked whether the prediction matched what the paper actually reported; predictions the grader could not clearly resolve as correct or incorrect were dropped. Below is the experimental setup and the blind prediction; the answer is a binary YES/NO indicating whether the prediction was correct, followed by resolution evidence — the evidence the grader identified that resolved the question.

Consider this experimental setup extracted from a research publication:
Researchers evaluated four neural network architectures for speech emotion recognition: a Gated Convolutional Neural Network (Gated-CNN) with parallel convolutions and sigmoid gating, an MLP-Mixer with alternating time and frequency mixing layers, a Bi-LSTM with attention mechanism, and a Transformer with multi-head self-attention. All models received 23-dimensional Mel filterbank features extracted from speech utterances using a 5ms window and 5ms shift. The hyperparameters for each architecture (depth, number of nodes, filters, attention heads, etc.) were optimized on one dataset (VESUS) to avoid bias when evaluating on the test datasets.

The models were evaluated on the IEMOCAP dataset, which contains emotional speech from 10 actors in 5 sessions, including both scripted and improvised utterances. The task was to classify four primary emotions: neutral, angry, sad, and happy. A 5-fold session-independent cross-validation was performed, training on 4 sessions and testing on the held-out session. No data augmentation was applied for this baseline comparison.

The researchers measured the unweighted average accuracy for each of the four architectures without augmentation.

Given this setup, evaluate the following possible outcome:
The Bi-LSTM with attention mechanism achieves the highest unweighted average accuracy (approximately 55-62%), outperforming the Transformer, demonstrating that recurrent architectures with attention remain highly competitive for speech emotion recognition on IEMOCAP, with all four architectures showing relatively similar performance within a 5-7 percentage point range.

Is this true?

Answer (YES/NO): NO